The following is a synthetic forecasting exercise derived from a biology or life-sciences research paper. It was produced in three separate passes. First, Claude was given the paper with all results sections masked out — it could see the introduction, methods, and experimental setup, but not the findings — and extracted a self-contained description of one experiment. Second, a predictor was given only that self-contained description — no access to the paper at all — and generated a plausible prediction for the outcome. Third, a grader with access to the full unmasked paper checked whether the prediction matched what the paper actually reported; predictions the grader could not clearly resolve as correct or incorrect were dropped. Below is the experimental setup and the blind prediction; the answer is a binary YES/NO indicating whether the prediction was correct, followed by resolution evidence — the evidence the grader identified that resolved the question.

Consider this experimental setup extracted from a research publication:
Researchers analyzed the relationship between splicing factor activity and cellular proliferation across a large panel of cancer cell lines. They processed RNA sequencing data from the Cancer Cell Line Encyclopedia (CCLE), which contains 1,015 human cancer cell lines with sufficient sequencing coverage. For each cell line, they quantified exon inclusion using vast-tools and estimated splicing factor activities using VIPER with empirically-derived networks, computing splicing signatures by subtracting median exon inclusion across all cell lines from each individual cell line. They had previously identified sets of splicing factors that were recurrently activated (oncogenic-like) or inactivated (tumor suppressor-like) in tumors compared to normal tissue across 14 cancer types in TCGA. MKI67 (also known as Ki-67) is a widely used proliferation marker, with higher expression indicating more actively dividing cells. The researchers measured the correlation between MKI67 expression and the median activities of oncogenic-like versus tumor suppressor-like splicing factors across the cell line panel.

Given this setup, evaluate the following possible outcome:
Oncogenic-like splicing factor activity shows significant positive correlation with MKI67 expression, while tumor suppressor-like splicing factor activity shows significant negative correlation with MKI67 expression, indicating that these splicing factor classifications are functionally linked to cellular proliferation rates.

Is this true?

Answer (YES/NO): YES